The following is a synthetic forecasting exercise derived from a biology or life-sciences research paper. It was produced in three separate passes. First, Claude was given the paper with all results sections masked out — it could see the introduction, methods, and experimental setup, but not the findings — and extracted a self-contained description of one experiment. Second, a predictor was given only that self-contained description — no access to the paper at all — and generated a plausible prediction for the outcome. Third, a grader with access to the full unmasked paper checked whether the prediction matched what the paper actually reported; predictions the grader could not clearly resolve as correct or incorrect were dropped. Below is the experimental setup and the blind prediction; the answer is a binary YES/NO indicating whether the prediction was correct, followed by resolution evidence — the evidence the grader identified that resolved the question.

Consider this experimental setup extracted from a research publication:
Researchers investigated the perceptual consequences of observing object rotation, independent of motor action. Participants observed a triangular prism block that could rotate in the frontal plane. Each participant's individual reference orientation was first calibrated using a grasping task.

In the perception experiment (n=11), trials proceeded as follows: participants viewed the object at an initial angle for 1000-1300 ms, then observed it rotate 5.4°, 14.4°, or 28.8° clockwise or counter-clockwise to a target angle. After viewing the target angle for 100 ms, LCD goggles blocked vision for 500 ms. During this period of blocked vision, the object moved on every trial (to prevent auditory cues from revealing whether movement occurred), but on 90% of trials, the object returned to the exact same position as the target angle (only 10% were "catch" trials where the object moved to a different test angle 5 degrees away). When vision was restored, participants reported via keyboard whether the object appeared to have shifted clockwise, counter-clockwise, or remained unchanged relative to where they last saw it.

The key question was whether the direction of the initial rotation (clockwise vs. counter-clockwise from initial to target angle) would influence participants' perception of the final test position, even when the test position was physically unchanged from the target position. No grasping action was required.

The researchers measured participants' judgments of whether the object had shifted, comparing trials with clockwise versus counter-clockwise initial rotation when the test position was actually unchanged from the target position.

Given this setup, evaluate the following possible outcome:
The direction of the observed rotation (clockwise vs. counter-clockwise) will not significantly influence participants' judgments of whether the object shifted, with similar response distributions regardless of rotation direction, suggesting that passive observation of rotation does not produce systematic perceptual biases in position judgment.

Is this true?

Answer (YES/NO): YES